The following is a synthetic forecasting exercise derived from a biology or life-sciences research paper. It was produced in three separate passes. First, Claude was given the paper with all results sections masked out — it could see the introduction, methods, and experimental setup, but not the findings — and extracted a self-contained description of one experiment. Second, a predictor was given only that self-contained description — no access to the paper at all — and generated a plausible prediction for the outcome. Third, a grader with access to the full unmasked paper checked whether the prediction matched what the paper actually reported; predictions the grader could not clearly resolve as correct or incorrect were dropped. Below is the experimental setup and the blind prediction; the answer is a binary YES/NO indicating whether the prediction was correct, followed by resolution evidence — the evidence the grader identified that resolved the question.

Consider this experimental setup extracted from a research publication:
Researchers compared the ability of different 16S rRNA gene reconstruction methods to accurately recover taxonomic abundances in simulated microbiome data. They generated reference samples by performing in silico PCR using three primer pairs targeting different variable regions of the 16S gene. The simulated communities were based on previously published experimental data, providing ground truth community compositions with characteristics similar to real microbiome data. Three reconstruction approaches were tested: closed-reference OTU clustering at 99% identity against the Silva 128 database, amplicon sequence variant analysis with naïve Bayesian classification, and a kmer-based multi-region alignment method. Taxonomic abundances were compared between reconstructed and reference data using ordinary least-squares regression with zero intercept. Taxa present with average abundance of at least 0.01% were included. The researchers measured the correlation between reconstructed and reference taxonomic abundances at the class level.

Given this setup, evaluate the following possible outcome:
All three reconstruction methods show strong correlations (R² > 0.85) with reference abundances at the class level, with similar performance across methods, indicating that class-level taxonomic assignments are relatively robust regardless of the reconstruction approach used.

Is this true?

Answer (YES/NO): NO